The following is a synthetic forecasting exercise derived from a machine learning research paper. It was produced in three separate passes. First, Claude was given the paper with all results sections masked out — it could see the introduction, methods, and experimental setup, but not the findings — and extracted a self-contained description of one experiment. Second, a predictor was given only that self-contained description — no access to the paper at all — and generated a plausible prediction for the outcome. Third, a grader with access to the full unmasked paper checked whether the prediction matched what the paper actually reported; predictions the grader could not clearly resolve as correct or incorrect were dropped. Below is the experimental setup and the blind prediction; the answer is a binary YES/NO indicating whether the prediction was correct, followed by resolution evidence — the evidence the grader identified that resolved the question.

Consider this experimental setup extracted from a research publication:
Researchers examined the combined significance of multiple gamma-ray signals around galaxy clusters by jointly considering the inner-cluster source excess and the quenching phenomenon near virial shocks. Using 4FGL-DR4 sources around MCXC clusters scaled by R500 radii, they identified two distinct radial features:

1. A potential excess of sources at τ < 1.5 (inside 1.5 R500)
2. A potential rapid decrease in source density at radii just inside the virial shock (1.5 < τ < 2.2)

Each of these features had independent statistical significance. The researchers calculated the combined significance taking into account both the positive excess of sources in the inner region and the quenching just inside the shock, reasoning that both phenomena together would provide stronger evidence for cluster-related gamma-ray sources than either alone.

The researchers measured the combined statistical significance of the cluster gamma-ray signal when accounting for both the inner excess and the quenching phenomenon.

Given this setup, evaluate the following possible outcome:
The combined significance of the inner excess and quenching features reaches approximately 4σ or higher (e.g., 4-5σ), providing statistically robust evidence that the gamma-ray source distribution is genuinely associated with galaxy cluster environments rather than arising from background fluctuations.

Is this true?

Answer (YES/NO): YES